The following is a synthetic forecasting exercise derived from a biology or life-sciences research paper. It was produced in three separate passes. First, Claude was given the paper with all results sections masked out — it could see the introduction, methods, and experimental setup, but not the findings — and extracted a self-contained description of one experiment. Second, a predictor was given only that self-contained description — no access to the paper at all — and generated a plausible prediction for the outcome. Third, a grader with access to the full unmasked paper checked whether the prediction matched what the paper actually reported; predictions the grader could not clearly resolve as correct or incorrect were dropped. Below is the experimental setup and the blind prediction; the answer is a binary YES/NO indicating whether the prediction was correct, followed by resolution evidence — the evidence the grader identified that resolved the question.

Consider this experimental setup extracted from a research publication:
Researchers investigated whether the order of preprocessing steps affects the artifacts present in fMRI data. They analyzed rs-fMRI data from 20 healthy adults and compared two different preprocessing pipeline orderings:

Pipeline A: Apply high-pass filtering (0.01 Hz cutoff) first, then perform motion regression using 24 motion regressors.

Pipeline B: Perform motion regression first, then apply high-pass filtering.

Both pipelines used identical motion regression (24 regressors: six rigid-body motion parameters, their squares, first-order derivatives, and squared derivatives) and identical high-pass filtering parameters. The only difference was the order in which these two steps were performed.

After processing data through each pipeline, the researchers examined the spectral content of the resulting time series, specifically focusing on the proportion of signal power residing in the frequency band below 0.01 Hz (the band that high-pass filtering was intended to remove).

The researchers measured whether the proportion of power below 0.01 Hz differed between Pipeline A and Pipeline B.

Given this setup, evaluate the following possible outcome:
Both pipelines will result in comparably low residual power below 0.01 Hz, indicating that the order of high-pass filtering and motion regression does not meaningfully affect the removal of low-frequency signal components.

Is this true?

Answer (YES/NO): NO